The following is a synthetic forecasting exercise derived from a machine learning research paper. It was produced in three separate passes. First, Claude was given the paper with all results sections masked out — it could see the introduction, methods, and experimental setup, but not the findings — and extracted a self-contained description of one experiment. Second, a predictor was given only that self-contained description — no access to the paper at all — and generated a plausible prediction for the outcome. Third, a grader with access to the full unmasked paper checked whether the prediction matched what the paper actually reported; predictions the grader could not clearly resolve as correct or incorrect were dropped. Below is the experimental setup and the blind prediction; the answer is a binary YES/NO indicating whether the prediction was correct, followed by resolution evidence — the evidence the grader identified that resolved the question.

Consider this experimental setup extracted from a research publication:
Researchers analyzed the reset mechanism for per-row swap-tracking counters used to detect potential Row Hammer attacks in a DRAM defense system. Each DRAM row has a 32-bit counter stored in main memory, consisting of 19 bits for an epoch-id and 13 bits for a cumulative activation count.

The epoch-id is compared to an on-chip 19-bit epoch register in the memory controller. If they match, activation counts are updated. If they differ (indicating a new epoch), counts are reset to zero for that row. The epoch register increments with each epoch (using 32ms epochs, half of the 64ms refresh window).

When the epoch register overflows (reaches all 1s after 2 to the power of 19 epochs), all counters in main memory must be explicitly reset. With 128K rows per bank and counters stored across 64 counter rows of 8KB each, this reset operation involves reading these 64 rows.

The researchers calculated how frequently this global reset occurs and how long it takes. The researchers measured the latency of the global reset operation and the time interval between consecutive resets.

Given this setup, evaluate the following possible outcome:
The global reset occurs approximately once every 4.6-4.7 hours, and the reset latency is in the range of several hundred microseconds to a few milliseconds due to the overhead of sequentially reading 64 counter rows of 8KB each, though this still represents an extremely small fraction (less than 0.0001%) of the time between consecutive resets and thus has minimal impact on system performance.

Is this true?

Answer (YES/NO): NO